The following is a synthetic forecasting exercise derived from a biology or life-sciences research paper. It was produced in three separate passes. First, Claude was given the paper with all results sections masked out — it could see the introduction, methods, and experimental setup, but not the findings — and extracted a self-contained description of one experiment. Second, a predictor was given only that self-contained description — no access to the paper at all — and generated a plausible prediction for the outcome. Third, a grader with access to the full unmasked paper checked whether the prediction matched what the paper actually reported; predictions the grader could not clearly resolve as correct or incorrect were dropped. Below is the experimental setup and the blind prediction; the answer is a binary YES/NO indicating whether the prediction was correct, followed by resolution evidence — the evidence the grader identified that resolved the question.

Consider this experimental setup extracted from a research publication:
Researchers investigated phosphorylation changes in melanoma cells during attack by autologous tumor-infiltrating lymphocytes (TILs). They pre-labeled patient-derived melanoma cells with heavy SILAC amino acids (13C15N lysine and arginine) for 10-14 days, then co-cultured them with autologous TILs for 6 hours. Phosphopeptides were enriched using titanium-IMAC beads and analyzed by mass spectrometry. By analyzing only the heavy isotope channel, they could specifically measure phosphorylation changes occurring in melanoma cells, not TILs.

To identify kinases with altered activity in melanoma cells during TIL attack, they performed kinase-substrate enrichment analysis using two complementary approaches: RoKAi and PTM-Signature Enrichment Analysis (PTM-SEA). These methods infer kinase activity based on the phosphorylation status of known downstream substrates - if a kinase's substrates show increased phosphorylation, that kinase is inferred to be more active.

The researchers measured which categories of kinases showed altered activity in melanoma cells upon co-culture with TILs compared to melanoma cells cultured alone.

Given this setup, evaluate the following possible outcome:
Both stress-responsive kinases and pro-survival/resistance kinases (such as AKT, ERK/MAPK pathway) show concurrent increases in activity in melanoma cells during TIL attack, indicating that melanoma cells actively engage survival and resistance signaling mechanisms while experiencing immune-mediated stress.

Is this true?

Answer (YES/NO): NO